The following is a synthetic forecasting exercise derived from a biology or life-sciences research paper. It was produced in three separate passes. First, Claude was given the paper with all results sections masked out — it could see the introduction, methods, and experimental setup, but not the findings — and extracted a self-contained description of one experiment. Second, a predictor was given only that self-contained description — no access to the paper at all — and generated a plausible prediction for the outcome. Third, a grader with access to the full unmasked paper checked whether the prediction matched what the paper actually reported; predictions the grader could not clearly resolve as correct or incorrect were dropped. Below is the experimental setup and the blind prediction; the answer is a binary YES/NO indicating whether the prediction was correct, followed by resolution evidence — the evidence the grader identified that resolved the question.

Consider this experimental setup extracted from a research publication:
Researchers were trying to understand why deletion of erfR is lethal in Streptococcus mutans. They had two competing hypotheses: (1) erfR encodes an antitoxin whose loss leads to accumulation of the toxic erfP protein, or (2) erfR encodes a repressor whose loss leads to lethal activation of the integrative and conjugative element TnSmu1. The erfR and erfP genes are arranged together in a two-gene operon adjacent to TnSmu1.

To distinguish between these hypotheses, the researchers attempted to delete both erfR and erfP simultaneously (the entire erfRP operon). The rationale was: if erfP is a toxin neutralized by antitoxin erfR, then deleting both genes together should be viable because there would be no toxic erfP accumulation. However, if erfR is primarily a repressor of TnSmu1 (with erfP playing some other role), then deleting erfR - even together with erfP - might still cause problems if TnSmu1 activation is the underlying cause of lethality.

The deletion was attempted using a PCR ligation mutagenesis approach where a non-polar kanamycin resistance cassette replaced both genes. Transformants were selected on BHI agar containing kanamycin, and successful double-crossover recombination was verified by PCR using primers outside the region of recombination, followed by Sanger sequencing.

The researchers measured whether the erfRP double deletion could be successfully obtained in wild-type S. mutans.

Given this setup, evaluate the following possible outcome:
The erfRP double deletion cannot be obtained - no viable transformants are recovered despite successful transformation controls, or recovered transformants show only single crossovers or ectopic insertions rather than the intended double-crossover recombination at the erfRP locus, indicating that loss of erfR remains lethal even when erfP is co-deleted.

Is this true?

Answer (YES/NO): YES